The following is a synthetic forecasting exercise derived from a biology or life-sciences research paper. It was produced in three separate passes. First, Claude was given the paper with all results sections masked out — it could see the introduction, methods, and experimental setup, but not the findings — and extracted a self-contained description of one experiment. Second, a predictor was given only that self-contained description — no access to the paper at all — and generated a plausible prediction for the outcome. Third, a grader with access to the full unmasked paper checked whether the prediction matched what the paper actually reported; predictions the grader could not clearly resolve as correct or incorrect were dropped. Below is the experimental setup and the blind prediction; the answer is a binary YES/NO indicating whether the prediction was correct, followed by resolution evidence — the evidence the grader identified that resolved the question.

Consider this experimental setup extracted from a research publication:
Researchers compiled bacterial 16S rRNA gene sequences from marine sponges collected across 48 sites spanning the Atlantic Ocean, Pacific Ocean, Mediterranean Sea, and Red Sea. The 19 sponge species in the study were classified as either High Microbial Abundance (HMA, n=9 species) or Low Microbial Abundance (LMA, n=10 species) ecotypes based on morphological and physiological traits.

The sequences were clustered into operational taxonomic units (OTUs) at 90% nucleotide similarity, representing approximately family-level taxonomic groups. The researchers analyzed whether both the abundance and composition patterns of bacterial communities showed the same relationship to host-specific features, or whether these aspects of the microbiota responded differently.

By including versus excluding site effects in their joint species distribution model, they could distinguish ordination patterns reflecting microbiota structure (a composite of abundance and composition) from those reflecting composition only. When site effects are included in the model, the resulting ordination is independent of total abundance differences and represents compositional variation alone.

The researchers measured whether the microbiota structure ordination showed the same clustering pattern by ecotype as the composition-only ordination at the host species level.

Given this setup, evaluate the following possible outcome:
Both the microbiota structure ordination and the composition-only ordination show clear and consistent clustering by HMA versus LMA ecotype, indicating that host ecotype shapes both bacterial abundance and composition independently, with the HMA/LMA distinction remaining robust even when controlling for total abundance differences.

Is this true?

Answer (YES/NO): YES